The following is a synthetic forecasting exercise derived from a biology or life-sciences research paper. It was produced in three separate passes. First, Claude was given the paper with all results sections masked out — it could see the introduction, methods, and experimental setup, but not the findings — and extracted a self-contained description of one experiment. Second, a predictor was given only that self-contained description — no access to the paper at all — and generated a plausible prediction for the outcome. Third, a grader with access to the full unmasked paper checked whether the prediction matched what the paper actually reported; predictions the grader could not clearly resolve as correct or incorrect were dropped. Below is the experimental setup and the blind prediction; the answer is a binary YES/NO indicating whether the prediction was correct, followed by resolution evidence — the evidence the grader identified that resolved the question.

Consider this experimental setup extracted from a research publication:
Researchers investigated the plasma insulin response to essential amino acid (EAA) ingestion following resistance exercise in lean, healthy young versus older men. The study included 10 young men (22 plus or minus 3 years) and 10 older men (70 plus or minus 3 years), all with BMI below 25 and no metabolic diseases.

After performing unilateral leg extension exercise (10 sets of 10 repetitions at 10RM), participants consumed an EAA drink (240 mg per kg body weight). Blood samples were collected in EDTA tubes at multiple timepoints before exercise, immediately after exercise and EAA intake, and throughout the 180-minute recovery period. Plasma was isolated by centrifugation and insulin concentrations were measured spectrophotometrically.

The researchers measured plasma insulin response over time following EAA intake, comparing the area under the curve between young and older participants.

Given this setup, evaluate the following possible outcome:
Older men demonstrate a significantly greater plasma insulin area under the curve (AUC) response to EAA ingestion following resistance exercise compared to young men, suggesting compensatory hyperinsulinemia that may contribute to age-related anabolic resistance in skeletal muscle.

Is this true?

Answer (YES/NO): NO